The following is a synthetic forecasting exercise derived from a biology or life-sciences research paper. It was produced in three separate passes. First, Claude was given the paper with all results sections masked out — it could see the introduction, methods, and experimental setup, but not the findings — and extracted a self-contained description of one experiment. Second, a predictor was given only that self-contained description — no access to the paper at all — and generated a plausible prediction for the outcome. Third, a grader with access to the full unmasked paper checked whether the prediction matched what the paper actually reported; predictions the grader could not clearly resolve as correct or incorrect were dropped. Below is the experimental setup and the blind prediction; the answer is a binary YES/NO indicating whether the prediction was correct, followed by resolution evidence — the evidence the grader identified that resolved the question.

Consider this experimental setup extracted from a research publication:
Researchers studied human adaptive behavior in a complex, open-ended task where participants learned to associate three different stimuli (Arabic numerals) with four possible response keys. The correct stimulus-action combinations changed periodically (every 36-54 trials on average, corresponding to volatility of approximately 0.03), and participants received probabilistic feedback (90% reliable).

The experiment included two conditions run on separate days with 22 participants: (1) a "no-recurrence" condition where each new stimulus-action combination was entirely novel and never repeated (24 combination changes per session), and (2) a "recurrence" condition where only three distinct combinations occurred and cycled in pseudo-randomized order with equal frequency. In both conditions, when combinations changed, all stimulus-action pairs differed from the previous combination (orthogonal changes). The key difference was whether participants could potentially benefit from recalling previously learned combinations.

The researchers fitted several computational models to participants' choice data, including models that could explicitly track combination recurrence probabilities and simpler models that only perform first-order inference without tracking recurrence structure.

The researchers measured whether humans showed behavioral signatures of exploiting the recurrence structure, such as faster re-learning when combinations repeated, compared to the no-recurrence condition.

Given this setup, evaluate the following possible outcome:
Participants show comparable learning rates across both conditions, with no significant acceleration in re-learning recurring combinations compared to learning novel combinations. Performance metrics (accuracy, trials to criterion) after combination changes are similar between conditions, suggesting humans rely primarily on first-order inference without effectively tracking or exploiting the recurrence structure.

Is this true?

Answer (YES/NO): NO